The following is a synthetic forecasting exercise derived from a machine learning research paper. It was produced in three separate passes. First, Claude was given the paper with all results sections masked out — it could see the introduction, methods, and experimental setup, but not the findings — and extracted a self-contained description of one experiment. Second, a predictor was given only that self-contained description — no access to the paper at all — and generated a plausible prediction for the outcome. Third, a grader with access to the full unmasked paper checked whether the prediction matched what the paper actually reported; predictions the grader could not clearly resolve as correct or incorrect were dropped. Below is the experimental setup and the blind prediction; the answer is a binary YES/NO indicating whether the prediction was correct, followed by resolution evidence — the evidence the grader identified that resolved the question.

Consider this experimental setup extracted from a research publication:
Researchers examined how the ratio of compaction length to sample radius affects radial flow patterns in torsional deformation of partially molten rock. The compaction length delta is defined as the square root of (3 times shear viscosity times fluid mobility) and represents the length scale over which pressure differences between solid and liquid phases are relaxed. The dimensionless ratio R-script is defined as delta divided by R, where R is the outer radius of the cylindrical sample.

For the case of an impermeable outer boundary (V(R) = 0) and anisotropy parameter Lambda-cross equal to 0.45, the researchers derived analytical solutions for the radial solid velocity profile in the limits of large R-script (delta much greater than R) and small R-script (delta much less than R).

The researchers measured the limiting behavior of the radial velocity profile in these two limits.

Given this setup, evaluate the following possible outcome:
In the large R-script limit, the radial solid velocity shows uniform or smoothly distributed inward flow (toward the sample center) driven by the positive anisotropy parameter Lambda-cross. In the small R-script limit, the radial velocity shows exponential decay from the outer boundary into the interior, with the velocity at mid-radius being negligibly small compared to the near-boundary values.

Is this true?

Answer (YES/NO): NO